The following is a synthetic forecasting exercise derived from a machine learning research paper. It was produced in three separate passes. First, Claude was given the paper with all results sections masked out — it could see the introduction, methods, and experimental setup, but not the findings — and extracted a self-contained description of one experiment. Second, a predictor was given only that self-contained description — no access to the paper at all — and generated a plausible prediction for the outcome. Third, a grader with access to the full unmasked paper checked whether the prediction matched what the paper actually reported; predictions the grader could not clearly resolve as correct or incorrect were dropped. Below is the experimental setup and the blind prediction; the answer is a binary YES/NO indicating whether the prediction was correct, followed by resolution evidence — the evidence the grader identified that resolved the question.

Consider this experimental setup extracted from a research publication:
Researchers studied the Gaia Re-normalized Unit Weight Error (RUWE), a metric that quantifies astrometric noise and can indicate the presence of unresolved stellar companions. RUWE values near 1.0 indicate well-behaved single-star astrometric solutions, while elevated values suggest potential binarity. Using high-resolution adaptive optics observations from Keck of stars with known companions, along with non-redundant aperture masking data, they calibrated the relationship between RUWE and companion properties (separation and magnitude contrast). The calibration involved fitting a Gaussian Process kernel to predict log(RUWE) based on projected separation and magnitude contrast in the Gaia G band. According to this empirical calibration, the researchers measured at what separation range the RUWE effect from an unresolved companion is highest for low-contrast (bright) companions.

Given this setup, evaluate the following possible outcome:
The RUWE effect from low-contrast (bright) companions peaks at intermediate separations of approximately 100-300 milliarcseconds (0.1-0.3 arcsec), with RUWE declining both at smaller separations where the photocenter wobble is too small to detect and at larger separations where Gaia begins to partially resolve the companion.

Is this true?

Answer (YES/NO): NO